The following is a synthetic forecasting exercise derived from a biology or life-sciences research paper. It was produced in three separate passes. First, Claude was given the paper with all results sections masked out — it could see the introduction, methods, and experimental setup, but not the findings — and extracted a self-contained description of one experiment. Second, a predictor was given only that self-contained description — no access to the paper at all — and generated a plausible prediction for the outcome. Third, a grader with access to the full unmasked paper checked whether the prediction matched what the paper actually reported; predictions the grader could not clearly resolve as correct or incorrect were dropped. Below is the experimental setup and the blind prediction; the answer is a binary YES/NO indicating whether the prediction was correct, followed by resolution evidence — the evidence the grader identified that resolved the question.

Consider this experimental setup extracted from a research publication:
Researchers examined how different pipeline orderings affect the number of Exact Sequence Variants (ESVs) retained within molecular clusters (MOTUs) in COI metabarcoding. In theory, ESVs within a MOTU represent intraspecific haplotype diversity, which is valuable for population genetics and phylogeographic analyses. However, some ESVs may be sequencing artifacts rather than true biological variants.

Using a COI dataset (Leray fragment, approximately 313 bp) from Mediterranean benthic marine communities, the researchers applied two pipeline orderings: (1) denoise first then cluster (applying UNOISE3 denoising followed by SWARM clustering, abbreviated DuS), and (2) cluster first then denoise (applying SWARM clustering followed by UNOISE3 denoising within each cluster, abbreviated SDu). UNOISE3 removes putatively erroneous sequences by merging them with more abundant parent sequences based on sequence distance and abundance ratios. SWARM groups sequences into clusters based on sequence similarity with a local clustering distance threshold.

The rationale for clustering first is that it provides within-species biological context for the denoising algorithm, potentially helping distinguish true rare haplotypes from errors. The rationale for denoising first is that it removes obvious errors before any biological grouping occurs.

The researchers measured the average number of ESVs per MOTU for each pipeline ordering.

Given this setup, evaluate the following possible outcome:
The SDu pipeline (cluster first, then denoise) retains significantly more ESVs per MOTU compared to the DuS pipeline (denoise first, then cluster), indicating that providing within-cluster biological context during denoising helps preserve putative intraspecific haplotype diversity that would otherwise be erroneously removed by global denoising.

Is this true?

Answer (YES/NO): YES